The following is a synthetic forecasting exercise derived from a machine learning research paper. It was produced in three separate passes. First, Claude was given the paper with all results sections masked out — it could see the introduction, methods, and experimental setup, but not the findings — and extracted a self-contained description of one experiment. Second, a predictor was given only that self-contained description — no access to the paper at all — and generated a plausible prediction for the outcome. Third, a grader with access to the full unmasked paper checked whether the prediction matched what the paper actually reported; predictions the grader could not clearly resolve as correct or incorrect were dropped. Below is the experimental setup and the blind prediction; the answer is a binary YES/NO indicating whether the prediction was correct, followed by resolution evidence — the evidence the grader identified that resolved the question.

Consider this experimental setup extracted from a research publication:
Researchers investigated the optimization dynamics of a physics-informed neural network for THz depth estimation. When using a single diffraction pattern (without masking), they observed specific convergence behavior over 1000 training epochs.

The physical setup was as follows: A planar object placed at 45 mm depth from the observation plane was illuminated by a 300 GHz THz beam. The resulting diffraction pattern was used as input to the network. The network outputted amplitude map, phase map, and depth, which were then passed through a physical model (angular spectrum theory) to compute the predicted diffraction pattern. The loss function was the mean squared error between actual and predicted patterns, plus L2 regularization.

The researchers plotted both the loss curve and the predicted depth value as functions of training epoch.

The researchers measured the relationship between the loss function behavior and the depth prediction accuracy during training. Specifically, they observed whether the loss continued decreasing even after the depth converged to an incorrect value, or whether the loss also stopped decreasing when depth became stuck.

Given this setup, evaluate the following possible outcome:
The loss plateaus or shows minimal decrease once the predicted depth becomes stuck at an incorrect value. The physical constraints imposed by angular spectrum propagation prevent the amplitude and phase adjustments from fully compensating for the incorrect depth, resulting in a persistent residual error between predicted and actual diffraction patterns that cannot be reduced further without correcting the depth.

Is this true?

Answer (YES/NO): NO